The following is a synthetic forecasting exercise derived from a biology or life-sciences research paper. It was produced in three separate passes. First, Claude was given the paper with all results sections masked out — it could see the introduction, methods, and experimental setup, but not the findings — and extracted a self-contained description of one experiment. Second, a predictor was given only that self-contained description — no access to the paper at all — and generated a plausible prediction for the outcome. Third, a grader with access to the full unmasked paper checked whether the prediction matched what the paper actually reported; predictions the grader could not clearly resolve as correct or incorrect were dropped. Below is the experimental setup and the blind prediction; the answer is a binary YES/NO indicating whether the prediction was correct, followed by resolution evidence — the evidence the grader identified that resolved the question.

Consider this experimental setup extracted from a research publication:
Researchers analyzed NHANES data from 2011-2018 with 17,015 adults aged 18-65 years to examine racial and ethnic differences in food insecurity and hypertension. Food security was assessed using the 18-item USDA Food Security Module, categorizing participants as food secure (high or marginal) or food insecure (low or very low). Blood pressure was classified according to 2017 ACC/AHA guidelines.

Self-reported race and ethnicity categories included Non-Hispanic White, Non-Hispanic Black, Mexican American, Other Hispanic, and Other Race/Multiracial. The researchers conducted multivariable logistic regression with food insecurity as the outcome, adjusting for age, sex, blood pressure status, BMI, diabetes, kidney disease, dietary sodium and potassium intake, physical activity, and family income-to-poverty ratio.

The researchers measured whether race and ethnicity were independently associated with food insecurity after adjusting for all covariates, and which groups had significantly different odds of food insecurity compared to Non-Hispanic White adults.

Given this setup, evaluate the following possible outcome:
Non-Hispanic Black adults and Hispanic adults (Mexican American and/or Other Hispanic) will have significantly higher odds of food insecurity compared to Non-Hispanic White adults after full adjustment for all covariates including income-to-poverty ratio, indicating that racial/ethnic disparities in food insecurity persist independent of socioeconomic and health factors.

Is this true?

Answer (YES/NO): YES